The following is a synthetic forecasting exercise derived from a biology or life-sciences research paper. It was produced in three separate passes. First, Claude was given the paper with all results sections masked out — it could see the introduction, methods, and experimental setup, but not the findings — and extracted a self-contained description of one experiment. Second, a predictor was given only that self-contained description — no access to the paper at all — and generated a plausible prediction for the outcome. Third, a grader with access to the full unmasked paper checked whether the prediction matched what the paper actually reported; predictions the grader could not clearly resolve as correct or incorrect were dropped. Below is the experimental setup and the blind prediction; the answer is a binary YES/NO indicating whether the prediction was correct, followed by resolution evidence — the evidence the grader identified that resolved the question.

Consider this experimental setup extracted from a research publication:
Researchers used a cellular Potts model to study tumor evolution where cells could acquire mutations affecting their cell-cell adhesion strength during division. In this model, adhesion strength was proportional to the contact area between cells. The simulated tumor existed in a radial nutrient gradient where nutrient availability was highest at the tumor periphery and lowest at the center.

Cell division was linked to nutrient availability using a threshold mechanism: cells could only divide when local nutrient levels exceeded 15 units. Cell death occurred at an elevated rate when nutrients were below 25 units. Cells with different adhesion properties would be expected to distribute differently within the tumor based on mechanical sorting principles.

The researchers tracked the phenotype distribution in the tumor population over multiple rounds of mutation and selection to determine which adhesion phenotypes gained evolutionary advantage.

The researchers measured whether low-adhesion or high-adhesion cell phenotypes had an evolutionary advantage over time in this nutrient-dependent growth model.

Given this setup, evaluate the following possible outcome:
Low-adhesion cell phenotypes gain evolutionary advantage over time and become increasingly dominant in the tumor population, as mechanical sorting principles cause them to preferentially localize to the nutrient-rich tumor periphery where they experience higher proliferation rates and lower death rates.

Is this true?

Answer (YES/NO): YES